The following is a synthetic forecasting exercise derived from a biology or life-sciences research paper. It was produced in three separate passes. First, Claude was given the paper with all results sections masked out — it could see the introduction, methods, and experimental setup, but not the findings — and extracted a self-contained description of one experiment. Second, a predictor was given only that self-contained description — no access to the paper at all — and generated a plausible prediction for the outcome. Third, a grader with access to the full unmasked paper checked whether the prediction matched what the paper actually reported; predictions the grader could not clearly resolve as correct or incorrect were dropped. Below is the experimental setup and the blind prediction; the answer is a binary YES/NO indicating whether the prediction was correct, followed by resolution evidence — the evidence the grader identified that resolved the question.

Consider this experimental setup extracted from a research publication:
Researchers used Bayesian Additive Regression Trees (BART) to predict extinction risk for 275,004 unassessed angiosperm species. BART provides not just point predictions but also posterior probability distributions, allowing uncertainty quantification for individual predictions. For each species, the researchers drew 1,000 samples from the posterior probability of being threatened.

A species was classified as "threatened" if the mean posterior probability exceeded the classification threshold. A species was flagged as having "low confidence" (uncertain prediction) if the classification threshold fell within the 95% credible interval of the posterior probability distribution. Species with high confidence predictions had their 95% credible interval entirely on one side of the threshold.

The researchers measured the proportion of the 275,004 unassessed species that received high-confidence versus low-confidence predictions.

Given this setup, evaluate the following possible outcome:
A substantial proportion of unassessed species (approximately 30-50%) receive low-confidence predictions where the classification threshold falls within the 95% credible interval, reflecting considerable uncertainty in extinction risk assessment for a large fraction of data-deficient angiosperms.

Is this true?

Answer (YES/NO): NO